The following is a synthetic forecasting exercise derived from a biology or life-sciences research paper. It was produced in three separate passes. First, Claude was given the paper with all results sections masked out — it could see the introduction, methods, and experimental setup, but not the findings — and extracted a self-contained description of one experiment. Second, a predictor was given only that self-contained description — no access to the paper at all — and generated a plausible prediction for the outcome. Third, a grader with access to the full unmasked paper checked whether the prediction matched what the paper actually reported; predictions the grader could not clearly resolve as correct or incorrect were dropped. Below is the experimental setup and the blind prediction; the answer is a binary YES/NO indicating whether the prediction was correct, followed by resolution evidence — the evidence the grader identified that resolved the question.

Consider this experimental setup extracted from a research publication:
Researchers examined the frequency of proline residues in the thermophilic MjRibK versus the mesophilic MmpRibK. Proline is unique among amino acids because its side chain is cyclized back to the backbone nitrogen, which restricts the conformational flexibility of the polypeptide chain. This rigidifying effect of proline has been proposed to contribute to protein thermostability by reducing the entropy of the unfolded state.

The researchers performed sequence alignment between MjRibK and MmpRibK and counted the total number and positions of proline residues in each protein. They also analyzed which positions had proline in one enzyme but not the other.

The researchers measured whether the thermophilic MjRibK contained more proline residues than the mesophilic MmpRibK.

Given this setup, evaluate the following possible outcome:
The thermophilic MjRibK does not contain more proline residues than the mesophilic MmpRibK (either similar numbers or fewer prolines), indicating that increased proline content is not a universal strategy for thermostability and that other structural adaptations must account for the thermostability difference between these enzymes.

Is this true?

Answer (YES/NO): NO